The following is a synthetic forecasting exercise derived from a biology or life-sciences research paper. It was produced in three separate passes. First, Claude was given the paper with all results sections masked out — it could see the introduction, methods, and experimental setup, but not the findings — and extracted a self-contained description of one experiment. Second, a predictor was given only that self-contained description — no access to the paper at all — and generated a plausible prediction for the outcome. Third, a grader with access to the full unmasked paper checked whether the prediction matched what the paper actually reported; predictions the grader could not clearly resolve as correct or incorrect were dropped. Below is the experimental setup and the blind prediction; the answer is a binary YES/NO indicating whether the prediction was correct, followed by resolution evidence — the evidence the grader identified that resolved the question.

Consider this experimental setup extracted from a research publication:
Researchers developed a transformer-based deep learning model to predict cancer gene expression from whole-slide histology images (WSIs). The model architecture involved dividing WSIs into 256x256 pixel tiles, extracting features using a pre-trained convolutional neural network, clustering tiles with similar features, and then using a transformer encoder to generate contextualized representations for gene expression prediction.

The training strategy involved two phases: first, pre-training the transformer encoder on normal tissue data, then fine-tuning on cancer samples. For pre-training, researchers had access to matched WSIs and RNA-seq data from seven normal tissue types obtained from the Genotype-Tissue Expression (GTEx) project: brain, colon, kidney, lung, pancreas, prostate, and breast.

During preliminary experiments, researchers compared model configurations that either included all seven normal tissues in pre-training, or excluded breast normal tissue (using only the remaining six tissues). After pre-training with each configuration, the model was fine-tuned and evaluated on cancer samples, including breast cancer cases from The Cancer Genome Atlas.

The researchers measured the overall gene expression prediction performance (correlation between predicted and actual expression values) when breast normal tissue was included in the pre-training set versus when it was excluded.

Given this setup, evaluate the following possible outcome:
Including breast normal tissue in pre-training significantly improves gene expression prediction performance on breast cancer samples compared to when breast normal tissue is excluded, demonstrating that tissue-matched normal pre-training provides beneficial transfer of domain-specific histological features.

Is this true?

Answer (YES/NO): NO